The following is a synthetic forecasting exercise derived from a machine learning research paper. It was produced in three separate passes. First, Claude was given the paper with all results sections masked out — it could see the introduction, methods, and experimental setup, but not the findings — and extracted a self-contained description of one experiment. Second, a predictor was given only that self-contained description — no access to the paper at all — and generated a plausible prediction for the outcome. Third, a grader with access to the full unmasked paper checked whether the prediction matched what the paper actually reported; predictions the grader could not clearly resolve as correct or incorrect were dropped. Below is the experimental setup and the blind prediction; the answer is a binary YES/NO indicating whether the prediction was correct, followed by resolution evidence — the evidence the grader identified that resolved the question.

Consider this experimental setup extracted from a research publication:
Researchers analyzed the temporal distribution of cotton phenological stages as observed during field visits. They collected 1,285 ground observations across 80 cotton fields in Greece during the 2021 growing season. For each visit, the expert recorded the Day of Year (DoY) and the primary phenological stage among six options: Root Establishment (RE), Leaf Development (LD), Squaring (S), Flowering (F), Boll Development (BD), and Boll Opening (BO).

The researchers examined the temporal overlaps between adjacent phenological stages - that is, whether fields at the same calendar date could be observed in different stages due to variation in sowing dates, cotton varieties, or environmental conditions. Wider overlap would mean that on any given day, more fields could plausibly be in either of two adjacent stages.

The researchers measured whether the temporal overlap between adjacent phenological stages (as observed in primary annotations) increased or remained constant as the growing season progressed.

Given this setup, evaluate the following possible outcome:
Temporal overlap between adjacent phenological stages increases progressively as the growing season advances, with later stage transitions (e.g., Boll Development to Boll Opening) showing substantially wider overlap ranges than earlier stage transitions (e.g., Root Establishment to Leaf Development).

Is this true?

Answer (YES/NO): YES